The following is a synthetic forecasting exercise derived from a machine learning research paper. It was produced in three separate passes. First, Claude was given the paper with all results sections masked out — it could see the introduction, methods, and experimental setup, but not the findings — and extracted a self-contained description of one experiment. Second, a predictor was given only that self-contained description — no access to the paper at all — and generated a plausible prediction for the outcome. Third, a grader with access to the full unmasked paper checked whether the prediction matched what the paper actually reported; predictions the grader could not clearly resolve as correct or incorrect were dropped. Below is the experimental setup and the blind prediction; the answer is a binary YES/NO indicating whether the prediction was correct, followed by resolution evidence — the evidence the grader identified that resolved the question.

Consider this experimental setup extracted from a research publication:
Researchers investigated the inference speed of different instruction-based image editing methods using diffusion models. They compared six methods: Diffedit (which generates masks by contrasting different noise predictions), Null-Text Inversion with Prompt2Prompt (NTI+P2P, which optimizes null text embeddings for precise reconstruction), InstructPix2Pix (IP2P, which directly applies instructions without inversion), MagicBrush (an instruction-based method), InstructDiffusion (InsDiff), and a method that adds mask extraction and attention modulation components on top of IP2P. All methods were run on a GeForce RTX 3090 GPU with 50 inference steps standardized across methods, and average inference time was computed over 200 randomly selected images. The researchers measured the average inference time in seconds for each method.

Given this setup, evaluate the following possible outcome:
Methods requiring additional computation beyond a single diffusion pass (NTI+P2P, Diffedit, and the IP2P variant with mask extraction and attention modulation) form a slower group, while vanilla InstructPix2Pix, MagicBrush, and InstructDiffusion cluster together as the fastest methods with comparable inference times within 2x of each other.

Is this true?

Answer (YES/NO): NO